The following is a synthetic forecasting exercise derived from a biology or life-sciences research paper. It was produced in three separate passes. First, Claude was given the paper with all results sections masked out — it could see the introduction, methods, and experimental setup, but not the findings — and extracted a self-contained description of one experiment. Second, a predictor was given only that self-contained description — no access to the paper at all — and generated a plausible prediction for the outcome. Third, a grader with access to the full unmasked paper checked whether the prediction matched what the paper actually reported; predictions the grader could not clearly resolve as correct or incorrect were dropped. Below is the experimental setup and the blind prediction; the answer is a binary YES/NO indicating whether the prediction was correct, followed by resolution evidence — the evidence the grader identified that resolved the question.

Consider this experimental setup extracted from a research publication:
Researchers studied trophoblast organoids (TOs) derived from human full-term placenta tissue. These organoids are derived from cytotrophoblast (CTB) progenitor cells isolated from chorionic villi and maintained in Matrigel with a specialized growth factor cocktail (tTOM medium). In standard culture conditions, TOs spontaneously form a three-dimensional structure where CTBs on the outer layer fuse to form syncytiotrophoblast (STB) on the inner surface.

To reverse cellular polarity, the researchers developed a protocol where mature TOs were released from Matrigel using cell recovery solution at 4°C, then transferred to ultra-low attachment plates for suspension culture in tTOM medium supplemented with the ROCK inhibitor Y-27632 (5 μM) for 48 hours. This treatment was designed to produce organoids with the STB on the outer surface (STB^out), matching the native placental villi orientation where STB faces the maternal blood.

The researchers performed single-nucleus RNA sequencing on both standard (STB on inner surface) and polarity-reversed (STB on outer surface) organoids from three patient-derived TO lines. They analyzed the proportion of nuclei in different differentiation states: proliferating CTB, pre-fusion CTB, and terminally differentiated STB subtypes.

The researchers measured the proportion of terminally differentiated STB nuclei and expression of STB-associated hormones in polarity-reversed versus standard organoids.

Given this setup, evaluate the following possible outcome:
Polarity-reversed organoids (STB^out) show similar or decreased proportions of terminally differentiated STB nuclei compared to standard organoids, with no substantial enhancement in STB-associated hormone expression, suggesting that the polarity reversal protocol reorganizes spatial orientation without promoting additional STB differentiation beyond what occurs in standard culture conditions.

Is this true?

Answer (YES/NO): NO